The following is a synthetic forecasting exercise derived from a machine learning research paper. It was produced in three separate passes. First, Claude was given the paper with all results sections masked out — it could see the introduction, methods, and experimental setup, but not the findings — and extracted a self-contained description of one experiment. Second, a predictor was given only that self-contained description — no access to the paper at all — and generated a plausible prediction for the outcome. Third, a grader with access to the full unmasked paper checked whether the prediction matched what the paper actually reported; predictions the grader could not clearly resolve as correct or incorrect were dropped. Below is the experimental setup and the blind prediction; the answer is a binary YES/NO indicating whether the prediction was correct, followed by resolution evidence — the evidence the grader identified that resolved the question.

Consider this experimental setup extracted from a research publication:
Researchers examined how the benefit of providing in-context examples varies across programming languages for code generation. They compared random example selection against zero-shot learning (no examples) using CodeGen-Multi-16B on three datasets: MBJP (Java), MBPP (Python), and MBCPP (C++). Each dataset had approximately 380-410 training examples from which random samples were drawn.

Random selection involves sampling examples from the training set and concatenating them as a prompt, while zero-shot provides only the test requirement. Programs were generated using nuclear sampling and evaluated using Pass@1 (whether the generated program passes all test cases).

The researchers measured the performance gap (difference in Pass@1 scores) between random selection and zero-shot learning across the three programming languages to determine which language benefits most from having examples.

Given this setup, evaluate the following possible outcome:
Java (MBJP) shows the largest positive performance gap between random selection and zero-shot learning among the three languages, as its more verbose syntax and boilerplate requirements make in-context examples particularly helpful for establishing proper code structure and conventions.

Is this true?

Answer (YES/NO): NO